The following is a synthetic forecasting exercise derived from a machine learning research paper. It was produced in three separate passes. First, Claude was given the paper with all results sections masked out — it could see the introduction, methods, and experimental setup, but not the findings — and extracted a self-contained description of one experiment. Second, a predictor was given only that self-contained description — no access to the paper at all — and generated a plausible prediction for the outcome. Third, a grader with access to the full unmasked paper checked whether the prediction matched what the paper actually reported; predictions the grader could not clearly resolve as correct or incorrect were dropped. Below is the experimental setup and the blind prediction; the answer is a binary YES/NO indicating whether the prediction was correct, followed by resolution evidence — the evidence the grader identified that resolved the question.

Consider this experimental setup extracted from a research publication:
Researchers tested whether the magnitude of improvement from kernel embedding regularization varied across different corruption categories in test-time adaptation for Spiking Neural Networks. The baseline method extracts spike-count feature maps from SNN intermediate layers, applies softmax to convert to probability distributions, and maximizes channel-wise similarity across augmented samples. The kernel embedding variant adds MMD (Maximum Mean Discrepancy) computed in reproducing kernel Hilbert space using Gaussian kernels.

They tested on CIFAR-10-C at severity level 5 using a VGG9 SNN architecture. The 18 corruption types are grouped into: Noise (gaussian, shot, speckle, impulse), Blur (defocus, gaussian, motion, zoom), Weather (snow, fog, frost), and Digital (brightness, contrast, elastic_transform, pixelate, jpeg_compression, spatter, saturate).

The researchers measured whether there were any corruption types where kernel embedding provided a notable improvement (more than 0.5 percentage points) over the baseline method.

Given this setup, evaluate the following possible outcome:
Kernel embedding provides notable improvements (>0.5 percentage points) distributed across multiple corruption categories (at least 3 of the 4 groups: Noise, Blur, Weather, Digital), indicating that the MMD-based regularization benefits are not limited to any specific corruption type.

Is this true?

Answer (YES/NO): NO